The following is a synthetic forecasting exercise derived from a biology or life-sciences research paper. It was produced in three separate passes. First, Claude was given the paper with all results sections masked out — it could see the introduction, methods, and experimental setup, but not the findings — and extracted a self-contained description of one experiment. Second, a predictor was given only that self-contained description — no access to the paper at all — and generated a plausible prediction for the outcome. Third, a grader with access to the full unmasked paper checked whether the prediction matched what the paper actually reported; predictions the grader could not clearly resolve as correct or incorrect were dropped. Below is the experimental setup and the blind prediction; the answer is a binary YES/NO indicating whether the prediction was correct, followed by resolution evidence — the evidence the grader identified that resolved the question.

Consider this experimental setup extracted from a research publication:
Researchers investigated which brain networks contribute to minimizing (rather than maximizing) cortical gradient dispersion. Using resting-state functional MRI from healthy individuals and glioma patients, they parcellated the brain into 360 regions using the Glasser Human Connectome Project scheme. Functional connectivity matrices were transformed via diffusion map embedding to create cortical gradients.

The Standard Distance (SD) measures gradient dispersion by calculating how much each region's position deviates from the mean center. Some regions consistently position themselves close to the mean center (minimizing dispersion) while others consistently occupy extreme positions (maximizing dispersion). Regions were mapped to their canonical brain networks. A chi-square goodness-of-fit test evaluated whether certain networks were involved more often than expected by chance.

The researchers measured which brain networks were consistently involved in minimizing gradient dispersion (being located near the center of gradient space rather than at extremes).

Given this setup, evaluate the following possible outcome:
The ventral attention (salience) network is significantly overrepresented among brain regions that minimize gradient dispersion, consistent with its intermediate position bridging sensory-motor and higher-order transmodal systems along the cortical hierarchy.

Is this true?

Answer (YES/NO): NO